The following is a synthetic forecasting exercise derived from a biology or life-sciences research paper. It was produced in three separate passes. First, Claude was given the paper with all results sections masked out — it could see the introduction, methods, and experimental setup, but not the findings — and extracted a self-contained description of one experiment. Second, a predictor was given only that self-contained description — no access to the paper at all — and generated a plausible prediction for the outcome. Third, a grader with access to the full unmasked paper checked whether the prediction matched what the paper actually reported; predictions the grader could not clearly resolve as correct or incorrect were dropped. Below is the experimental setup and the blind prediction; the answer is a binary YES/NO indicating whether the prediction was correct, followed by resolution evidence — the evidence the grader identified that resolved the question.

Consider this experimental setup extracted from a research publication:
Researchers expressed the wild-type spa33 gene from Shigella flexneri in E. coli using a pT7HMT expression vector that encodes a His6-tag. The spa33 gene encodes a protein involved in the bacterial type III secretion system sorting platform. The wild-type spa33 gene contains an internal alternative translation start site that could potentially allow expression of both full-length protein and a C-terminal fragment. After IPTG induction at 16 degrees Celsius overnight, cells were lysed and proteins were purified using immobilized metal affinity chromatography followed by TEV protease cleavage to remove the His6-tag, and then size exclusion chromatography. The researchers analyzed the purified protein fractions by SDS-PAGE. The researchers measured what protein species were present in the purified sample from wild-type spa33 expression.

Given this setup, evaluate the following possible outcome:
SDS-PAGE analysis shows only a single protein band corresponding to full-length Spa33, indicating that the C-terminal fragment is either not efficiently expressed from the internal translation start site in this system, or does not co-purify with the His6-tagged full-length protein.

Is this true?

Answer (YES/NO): NO